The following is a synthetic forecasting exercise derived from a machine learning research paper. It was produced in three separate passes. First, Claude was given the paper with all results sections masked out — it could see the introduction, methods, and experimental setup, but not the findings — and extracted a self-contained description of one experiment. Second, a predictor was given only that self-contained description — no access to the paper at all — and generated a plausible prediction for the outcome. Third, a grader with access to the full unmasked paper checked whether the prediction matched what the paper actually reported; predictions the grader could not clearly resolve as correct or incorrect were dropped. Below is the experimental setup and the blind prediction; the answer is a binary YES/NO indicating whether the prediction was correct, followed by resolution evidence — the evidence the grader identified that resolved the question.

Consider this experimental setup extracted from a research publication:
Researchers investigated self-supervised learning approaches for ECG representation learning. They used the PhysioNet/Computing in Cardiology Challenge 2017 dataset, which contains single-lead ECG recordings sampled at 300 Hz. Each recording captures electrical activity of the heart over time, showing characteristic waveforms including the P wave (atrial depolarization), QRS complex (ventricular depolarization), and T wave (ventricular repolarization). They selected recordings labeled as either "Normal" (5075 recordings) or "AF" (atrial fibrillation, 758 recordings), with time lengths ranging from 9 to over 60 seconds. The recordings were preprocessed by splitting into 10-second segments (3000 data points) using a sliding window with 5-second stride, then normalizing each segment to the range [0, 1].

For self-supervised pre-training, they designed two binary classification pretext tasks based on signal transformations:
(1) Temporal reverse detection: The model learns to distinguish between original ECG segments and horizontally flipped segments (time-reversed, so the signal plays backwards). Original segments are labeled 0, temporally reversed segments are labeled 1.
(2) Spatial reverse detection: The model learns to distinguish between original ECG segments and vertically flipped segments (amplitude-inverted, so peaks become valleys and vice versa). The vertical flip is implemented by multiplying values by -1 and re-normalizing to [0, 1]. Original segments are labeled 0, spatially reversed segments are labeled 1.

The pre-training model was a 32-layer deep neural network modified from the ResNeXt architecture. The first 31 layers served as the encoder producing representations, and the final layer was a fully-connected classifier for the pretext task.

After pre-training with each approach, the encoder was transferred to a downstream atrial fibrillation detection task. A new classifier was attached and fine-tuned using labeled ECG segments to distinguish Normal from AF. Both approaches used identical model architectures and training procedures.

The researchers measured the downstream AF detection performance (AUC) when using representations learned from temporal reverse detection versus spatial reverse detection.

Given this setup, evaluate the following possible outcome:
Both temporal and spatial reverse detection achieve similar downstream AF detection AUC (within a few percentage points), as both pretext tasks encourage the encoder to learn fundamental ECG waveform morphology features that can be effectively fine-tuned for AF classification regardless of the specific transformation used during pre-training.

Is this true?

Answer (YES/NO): NO